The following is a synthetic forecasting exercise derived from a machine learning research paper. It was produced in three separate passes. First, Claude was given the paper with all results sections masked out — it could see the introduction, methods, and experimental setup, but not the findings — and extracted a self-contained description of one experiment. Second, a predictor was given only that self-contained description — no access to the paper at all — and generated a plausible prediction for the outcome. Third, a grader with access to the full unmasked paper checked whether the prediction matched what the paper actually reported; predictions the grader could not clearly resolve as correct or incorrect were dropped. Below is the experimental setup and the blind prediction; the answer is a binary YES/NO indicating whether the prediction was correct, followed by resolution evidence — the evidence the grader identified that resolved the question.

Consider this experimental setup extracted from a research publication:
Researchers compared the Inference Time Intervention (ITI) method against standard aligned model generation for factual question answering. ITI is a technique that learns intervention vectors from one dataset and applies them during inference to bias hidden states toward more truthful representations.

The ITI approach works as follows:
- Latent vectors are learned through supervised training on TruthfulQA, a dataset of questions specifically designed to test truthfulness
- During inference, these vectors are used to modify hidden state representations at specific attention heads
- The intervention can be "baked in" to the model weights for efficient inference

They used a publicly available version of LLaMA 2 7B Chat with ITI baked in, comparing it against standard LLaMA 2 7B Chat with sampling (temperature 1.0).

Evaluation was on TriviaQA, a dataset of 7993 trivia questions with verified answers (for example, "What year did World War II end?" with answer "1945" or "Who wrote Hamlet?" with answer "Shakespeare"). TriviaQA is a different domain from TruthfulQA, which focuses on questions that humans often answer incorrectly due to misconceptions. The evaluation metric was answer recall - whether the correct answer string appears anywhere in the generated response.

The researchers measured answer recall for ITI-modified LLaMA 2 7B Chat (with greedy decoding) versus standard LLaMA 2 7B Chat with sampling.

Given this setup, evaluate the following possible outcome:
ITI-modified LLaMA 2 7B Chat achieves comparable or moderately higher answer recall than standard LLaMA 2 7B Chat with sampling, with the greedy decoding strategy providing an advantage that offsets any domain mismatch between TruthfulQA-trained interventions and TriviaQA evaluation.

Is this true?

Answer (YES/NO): NO